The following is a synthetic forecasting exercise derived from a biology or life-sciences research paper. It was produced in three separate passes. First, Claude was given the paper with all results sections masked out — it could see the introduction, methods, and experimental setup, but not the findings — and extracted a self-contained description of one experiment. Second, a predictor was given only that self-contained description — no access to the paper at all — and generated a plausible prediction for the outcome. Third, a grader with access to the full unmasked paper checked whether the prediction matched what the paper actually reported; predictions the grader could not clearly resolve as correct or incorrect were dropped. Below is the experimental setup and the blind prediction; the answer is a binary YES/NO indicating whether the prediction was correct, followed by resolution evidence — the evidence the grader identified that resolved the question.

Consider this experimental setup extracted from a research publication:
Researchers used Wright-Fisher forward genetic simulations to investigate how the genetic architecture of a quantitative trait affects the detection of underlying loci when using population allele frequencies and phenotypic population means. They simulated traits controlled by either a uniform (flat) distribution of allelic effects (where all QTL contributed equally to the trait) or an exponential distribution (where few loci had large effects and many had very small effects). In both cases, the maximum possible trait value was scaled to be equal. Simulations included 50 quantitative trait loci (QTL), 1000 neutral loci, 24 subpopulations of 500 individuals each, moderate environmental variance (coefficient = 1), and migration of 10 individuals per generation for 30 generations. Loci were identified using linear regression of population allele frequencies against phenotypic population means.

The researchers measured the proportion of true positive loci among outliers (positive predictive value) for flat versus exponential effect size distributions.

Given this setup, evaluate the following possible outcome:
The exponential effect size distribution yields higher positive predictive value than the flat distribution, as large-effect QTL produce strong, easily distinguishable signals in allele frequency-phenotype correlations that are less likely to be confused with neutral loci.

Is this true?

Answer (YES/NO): NO